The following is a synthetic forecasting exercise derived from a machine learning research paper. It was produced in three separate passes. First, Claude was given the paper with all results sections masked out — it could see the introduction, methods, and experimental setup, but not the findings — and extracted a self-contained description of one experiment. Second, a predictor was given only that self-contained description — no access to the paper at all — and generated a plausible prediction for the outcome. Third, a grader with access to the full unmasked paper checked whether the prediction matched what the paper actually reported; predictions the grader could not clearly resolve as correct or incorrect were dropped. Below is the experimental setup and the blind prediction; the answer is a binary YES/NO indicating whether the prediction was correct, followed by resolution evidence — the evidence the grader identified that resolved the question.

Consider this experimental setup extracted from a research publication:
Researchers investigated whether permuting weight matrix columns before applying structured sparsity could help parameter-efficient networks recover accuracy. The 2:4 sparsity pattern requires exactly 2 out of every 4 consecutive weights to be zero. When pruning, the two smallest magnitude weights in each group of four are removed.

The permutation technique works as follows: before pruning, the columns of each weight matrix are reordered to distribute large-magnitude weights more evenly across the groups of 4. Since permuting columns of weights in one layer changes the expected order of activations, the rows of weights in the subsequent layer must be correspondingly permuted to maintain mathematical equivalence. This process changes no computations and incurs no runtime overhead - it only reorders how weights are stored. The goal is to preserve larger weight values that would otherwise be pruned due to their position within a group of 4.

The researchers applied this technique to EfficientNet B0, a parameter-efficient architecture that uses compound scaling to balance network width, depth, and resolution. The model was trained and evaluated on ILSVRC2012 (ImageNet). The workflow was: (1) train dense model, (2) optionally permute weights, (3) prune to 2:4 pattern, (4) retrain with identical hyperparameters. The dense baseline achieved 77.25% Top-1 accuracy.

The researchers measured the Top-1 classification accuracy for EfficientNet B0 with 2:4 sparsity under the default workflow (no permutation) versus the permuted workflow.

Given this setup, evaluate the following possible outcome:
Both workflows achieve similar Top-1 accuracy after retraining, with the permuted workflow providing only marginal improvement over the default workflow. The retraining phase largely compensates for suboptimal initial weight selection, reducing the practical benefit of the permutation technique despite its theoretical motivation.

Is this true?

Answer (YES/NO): NO